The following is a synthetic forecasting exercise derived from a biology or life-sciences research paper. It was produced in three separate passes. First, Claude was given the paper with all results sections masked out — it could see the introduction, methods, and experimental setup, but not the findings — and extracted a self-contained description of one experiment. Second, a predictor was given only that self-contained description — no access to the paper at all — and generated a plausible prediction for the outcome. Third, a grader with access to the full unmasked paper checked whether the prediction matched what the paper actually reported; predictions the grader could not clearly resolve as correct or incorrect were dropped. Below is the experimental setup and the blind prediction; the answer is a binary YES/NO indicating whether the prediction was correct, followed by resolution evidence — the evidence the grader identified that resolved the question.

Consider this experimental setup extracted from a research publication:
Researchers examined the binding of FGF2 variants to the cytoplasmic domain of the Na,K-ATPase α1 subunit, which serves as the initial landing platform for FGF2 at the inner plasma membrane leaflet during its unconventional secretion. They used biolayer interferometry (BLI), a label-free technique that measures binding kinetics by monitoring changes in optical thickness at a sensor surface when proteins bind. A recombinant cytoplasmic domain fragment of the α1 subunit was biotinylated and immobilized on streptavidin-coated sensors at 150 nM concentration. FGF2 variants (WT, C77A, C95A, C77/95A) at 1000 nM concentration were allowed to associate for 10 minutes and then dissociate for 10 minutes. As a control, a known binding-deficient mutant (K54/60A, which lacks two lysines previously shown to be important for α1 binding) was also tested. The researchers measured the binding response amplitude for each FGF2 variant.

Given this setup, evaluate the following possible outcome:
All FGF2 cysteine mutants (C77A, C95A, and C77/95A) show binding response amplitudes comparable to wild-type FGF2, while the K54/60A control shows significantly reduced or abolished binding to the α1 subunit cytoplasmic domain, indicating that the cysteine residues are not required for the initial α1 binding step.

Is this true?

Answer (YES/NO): NO